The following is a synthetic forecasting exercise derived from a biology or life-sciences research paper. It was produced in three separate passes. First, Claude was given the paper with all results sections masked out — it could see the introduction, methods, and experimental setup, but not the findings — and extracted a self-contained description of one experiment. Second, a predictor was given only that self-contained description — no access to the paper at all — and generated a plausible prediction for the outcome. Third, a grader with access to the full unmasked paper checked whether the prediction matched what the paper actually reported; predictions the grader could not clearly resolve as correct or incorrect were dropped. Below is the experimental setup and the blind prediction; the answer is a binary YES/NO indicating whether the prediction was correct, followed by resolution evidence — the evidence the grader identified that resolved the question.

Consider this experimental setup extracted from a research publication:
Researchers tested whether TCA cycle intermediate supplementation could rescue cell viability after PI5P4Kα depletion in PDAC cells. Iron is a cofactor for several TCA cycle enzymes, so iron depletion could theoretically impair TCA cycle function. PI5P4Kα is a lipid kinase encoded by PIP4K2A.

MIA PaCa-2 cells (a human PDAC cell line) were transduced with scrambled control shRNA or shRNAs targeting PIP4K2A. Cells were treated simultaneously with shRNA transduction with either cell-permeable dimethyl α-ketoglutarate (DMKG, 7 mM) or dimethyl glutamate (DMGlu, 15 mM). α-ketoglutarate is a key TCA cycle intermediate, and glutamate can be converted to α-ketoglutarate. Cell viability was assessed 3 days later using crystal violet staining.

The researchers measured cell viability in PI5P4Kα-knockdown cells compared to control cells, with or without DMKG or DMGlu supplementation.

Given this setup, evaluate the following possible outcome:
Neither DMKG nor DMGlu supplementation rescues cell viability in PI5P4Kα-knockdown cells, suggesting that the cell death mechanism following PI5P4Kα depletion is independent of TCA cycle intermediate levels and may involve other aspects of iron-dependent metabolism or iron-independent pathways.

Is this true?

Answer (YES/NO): NO